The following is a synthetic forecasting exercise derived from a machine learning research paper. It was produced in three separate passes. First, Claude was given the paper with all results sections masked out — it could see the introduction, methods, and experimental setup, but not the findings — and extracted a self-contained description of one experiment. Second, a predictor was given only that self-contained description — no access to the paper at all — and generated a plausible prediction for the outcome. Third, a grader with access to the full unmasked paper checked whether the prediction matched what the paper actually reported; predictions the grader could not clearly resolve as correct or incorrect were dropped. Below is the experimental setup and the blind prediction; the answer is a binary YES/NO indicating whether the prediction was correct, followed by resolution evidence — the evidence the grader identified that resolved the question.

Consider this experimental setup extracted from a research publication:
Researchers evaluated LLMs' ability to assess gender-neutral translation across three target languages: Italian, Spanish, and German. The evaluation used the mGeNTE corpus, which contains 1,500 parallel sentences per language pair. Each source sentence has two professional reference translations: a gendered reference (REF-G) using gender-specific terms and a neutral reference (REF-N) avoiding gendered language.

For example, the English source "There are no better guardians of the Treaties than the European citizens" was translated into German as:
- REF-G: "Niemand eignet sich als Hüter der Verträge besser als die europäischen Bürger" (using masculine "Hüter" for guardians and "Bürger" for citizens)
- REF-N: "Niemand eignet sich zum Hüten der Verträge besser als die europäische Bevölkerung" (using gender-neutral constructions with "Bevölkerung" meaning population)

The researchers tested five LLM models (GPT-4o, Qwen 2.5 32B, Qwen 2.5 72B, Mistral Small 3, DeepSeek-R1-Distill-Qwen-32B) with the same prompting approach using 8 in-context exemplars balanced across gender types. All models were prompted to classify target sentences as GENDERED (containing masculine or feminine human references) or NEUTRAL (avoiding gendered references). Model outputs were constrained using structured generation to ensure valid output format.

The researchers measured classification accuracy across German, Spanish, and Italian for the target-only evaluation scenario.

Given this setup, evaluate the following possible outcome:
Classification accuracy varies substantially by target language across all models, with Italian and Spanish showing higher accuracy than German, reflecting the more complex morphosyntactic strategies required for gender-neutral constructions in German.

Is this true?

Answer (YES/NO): NO